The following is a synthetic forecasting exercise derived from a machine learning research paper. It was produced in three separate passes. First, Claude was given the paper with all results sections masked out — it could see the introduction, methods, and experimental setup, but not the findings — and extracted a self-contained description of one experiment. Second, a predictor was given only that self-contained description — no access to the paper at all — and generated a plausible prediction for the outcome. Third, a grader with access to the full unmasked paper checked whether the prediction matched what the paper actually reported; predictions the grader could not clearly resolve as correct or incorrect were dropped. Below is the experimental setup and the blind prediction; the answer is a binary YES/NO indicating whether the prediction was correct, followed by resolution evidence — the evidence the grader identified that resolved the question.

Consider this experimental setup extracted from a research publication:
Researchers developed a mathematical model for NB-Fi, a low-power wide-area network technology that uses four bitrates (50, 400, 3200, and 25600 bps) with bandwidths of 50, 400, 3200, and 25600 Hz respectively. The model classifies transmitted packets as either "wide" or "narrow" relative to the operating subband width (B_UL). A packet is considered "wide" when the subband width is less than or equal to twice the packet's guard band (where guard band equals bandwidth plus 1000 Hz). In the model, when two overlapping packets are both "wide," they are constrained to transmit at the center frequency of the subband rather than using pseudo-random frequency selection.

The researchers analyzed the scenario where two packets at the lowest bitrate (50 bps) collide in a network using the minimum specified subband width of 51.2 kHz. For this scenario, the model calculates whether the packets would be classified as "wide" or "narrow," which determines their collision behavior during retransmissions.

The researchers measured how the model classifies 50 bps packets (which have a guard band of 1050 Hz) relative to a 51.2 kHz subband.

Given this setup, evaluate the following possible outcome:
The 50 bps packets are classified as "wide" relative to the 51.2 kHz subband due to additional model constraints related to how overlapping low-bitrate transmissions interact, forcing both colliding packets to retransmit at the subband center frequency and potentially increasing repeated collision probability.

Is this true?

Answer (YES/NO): NO